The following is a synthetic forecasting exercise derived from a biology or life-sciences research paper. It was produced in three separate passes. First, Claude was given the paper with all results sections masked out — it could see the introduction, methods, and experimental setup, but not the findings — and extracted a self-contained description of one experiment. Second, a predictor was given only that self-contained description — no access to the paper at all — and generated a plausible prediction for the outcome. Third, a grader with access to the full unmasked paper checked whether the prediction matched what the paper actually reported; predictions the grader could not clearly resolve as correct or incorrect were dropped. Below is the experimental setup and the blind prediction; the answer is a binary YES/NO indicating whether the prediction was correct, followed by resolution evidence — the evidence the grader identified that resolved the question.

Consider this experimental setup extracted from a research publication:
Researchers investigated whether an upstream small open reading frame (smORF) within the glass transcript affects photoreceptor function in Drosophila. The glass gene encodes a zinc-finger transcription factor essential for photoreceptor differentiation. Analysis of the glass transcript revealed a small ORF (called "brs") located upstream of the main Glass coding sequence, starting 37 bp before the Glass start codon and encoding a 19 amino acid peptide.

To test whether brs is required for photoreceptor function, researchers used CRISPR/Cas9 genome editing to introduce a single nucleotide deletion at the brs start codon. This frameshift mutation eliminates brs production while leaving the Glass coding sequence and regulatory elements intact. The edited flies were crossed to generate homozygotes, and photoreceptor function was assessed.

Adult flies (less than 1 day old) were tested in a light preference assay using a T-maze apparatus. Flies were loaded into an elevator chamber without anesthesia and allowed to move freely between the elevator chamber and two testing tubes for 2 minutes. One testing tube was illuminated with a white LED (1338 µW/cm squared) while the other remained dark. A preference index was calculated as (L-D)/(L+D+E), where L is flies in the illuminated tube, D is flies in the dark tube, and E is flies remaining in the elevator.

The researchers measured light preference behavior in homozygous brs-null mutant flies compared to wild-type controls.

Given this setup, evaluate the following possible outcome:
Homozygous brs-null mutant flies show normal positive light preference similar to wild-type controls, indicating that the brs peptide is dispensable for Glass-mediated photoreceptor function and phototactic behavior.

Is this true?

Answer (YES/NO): YES